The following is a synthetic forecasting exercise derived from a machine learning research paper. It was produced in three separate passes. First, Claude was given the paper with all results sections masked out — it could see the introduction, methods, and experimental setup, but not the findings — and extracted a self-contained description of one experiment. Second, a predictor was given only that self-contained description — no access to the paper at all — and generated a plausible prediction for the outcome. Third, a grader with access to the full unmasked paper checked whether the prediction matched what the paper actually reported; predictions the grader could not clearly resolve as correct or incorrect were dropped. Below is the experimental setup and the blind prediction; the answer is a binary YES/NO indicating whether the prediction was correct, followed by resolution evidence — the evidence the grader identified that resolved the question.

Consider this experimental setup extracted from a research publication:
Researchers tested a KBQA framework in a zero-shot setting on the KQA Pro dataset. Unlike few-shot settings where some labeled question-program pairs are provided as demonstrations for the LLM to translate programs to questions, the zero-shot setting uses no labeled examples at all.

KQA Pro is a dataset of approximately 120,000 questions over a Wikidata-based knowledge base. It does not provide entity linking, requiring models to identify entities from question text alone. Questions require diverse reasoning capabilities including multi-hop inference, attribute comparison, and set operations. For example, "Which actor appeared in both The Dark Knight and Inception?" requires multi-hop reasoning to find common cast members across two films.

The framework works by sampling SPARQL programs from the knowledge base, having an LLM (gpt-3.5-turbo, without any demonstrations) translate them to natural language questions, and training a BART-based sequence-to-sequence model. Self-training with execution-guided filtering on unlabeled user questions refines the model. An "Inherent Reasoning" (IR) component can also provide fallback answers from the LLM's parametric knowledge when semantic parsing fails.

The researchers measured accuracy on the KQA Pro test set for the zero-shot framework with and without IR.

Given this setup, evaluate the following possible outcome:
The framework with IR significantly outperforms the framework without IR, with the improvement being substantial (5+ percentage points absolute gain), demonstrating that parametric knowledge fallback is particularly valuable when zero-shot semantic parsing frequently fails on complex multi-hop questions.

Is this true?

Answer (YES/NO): YES